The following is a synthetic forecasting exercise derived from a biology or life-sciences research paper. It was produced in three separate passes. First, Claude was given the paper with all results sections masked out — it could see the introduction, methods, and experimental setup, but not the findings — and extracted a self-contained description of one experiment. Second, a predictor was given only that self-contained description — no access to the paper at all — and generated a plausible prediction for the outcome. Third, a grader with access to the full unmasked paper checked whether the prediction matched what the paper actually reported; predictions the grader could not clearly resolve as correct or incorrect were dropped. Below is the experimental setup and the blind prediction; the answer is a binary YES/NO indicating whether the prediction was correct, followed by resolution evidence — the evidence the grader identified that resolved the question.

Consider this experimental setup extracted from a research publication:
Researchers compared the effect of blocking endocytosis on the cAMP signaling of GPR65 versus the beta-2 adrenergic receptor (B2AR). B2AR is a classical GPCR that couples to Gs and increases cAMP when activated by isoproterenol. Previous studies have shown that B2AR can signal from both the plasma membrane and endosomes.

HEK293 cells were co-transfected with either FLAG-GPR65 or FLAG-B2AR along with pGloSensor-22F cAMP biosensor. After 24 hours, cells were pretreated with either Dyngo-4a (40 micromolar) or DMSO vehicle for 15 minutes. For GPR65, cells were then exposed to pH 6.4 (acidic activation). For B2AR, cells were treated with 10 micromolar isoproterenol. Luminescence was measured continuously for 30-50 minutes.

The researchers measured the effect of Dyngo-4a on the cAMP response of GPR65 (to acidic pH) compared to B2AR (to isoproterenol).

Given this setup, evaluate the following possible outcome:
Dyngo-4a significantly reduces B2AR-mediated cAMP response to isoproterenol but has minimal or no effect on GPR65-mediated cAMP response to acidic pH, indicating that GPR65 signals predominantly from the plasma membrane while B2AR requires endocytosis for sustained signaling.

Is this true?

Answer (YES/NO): NO